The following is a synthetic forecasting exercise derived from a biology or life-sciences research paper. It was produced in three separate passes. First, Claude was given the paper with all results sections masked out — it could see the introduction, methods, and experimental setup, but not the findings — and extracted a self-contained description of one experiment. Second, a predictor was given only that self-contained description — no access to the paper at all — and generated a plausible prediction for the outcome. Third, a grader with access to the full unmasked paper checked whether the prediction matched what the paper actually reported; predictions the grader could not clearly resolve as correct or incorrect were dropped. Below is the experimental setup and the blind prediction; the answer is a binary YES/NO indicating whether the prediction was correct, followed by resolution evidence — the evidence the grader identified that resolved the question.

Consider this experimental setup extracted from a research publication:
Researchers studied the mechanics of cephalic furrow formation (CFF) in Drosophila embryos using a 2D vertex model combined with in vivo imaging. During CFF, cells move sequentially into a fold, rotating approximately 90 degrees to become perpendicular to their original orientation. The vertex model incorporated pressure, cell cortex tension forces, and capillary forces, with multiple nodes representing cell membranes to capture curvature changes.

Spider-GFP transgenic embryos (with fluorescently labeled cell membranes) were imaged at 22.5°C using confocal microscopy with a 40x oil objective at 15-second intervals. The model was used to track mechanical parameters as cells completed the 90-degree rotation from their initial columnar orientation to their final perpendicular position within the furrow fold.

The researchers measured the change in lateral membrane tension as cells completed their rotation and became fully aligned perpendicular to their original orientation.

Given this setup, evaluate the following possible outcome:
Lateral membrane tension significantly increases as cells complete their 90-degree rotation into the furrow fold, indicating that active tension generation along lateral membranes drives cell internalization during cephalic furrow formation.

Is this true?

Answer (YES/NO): NO